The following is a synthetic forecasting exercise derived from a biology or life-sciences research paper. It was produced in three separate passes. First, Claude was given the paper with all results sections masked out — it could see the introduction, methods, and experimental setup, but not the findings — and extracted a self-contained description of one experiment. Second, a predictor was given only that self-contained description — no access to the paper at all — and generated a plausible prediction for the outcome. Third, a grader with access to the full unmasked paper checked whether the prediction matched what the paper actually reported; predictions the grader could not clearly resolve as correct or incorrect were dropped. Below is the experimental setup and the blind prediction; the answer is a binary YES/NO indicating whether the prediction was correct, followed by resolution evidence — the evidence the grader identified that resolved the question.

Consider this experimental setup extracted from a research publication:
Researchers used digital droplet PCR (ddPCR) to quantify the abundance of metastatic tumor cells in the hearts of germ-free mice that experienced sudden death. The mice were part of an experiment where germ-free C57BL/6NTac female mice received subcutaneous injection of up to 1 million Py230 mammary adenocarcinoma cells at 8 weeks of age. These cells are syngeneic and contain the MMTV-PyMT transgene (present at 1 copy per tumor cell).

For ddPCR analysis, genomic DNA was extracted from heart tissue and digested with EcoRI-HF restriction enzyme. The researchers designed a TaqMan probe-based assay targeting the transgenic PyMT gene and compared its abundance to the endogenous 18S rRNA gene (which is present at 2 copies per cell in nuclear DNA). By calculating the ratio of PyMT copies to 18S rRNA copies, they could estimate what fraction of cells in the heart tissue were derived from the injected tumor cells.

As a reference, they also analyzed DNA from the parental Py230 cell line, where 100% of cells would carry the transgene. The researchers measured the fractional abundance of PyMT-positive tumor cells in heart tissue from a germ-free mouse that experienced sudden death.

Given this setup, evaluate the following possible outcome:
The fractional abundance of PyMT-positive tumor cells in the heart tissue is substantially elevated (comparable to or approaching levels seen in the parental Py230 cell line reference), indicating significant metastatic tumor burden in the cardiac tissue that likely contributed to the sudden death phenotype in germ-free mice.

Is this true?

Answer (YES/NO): NO